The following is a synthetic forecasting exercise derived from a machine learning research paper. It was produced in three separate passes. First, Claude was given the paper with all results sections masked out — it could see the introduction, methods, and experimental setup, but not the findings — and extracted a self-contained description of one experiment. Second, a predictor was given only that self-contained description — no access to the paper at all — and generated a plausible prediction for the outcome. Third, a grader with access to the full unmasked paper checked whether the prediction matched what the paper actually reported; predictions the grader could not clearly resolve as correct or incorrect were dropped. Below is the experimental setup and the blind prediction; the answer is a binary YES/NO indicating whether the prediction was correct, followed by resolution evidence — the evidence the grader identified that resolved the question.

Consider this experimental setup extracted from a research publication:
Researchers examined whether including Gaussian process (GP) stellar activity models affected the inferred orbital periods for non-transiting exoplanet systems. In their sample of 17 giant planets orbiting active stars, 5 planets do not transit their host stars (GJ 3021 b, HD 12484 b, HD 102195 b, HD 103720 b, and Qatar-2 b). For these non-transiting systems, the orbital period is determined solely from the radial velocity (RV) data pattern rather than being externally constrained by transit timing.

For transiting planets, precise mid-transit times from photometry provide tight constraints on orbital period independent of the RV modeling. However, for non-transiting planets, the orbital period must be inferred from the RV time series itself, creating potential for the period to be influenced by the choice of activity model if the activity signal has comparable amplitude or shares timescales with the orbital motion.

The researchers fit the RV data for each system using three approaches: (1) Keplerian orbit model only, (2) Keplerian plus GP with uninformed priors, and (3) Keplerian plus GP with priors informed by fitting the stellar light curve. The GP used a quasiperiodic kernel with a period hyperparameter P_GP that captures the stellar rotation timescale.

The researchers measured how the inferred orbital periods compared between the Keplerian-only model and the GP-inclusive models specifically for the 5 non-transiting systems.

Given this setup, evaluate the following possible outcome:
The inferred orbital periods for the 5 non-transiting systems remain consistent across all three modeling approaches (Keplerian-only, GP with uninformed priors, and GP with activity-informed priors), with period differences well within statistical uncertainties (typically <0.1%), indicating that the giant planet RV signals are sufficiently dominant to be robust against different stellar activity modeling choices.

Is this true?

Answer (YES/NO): YES